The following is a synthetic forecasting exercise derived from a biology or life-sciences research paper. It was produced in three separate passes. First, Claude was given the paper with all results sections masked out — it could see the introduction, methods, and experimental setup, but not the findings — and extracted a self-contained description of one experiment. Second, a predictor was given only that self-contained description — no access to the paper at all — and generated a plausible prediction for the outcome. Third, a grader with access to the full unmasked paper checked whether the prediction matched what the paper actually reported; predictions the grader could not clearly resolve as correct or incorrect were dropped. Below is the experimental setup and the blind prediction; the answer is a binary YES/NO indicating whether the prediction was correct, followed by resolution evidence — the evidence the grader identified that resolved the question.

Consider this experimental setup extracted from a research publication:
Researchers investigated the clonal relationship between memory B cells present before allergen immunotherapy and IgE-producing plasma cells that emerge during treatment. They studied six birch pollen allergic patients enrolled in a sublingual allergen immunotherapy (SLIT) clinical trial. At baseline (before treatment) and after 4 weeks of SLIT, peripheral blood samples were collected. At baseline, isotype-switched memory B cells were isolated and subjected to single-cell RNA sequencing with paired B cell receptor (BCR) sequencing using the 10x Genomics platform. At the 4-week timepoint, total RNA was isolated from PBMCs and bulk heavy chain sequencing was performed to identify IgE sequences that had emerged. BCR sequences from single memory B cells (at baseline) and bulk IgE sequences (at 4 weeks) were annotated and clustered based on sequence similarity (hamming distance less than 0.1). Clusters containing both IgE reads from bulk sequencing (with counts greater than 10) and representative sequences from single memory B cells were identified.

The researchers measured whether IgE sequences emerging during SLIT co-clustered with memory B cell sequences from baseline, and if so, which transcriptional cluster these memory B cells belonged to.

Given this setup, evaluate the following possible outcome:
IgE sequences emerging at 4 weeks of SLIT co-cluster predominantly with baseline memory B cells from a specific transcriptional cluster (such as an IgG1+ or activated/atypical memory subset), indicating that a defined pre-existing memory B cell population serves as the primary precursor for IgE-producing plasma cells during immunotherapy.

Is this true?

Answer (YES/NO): YES